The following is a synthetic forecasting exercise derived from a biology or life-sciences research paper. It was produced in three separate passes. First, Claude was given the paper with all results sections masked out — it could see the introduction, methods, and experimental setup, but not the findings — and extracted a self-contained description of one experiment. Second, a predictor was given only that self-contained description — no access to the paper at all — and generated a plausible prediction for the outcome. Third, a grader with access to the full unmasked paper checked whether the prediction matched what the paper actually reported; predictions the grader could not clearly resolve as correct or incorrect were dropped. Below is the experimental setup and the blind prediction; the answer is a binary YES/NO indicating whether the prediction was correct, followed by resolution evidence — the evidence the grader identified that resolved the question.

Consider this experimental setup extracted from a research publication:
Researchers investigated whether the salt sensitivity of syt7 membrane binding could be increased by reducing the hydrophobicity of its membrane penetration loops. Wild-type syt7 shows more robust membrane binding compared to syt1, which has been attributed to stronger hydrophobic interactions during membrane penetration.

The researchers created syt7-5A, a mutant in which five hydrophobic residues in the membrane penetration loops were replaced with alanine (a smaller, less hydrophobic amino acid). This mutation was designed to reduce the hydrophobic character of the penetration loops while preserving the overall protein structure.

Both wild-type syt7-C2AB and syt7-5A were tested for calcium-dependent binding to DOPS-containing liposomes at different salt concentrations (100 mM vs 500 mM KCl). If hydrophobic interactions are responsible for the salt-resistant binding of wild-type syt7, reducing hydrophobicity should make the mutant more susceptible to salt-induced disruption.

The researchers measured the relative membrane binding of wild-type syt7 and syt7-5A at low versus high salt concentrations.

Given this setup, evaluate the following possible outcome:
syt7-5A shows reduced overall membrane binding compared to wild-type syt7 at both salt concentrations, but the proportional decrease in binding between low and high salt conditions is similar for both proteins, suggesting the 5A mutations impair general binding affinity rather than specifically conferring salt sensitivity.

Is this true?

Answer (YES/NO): NO